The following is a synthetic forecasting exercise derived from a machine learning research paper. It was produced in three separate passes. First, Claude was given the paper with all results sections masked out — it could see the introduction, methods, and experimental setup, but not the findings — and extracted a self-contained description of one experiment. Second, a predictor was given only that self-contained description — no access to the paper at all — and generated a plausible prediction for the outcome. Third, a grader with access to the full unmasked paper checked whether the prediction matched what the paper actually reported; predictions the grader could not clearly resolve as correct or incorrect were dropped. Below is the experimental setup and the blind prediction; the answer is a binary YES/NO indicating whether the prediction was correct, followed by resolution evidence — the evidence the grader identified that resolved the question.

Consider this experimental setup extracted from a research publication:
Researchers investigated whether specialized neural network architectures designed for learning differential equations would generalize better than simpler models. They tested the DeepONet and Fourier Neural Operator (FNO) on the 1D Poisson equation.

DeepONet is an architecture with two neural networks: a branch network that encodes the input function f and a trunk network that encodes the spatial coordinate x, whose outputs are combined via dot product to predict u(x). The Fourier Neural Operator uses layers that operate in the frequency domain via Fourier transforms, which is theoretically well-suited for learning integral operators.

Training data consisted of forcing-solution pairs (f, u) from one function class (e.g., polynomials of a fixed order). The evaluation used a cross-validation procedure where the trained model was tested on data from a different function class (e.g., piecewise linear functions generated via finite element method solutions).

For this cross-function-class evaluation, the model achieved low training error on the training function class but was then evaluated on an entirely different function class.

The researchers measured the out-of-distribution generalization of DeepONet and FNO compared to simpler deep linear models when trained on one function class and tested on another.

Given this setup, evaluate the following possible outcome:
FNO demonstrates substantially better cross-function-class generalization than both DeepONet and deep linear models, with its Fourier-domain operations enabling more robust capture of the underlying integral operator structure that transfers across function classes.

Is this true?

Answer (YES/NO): NO